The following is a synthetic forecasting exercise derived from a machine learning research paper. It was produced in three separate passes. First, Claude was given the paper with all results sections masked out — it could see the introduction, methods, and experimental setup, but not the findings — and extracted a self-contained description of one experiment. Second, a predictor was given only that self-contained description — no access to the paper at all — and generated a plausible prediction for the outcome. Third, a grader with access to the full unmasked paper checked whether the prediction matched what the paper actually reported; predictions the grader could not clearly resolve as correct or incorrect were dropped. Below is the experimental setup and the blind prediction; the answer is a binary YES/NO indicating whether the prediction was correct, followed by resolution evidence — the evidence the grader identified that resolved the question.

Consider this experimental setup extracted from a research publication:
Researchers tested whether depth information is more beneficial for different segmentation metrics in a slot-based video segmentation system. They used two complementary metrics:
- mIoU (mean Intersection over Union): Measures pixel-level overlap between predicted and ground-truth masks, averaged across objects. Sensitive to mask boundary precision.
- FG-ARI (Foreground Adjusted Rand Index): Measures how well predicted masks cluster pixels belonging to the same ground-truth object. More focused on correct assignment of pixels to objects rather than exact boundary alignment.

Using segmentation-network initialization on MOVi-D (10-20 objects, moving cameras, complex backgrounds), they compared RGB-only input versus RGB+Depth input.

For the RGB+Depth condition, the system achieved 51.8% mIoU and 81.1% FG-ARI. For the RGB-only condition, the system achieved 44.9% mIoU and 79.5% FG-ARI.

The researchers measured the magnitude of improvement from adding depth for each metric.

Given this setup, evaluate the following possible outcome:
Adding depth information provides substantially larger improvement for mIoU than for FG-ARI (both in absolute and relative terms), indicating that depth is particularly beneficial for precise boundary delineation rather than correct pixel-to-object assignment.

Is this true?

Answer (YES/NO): YES